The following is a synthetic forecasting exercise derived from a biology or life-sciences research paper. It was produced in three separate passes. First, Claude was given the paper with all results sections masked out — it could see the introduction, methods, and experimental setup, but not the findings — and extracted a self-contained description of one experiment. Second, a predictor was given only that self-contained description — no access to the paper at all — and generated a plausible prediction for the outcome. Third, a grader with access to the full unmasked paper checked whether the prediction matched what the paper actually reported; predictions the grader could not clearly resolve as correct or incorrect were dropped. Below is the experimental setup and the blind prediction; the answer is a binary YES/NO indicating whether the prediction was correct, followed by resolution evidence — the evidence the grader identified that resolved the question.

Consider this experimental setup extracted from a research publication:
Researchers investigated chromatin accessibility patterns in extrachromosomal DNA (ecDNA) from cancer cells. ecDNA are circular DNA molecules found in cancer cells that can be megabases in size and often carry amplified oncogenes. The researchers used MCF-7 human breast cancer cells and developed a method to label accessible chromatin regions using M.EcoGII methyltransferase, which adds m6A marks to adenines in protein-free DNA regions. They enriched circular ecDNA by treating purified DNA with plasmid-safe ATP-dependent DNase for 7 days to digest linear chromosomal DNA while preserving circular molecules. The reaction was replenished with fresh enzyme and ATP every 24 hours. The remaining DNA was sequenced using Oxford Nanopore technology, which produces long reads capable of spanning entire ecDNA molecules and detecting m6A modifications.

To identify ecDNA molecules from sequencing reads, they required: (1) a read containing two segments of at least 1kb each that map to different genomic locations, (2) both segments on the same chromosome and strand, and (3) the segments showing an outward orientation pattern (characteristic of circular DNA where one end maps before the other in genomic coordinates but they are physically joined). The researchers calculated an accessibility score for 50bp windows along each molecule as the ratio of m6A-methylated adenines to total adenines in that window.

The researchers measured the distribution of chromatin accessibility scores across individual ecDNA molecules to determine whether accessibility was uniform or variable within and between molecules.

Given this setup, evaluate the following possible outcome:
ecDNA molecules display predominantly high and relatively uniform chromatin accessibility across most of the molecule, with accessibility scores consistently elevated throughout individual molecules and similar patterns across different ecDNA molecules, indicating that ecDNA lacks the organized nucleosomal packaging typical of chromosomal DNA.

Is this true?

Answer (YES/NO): NO